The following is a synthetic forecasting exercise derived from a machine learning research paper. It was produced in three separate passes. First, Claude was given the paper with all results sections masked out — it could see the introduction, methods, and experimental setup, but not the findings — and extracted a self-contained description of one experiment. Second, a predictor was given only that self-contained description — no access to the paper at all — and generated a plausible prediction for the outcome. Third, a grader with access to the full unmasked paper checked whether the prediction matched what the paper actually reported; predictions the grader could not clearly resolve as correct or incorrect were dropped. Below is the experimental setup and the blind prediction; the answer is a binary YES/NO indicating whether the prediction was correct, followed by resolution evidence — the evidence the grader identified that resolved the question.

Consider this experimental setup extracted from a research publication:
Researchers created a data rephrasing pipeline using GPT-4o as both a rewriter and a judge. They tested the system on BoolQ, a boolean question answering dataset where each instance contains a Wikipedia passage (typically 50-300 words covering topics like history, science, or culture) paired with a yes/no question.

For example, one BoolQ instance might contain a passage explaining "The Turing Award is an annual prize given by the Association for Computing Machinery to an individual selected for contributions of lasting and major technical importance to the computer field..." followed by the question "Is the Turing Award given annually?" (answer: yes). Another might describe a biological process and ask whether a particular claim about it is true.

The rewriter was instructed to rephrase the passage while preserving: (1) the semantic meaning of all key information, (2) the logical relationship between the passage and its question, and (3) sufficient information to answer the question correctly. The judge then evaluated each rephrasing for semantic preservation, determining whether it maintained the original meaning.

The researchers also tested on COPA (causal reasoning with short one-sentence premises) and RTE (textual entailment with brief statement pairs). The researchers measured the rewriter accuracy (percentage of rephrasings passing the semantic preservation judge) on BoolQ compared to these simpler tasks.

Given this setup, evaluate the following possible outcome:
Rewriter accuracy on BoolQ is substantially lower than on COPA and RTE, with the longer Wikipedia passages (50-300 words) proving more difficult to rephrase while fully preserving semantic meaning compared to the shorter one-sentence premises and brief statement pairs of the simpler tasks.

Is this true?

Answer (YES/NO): NO